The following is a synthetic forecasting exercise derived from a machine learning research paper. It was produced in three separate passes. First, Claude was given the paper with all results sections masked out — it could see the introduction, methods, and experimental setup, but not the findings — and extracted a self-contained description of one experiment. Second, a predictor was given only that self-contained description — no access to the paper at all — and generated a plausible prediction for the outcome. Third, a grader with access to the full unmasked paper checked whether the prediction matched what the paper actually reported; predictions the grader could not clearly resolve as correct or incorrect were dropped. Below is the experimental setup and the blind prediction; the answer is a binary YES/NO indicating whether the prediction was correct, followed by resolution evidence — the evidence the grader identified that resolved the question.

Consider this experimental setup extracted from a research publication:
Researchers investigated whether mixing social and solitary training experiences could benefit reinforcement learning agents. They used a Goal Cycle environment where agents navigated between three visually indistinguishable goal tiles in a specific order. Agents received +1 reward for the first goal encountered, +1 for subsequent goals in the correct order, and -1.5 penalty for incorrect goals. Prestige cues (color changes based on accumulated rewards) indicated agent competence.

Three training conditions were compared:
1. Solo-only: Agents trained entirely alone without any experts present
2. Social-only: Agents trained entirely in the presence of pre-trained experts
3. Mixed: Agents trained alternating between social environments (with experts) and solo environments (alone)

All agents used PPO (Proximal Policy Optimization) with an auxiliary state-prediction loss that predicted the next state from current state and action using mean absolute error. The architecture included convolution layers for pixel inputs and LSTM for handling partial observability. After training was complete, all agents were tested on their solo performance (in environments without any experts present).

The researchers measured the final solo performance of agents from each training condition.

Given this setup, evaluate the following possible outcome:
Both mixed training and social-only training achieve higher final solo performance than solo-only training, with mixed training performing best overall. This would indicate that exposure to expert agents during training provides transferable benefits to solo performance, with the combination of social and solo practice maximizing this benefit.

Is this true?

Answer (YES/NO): NO